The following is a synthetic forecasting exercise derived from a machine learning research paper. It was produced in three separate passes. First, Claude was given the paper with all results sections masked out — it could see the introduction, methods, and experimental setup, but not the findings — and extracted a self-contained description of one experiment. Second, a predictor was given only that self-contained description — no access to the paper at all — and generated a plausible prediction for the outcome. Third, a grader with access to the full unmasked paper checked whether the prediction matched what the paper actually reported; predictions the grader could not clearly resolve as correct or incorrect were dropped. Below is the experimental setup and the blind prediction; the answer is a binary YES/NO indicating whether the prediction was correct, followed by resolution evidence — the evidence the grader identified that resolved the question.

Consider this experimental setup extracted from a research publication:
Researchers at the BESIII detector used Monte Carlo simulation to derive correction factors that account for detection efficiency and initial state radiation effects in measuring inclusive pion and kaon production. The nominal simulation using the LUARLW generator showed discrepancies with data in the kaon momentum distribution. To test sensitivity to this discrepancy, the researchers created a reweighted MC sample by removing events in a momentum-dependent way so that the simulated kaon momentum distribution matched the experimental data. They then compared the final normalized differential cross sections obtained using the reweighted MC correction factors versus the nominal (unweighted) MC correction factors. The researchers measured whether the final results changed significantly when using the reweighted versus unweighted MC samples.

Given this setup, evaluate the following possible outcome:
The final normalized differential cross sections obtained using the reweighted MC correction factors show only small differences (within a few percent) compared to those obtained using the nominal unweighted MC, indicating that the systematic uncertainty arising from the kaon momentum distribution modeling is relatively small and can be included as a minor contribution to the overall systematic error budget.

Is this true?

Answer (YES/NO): YES